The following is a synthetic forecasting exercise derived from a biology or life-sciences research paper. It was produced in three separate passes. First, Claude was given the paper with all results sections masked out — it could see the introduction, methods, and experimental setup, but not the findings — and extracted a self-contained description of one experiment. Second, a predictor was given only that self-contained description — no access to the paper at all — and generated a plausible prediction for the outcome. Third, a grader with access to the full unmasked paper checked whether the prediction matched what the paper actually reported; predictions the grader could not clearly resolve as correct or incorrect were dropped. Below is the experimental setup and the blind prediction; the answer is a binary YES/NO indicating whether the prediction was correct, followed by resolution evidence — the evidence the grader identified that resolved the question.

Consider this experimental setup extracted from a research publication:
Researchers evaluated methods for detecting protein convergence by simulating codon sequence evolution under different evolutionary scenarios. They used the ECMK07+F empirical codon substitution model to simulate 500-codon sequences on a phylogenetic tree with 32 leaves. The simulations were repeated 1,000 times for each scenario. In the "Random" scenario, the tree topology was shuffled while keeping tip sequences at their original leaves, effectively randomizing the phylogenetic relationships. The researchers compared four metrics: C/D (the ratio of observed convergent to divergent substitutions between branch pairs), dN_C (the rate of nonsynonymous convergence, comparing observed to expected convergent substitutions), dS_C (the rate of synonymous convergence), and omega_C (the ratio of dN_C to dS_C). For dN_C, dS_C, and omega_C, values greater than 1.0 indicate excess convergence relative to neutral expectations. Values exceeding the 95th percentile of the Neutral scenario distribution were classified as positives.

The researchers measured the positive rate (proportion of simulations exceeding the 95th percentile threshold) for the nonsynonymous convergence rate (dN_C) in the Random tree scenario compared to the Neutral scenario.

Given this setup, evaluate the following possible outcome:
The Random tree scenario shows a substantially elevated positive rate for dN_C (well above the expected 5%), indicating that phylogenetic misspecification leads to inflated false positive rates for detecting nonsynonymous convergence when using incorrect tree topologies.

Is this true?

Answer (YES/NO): YES